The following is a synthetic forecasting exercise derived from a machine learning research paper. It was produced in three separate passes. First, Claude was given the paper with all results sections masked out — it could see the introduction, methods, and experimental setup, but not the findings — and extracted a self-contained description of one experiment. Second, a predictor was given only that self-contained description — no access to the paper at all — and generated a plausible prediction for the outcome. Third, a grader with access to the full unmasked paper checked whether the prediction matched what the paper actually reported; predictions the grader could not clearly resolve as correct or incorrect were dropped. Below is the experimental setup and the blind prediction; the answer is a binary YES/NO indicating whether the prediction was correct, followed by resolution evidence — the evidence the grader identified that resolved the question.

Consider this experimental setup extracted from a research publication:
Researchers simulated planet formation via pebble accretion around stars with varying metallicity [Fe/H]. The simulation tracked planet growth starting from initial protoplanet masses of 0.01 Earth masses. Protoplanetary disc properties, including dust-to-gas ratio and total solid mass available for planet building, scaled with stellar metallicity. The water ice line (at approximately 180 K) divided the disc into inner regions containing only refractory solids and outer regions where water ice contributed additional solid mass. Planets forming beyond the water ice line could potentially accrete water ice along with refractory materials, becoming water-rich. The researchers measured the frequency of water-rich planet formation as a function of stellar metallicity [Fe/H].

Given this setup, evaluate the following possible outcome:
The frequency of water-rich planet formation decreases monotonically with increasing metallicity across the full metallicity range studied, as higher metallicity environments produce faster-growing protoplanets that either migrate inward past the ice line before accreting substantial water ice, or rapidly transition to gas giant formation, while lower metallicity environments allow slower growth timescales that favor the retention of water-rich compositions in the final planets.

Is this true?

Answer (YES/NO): NO